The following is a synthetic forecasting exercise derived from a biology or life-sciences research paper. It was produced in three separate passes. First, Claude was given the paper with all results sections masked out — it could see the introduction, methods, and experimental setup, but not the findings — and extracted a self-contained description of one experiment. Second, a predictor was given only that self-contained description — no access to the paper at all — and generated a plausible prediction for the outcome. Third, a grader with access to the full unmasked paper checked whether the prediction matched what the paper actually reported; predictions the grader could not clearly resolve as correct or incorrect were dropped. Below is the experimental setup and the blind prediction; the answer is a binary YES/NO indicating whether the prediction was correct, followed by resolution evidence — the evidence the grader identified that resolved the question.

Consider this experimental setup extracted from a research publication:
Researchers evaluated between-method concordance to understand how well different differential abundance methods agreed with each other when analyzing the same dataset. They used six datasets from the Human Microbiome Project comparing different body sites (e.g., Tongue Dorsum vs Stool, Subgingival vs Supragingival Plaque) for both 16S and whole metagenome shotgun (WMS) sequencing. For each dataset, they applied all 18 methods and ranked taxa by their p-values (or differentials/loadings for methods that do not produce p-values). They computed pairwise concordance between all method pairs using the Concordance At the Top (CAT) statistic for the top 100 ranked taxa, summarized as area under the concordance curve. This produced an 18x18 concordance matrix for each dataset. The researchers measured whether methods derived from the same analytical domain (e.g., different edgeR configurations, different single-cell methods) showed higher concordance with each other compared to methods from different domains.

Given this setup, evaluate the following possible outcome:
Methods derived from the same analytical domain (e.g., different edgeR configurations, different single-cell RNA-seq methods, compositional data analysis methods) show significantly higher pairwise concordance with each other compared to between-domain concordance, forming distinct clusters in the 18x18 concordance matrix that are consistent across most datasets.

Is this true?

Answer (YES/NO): NO